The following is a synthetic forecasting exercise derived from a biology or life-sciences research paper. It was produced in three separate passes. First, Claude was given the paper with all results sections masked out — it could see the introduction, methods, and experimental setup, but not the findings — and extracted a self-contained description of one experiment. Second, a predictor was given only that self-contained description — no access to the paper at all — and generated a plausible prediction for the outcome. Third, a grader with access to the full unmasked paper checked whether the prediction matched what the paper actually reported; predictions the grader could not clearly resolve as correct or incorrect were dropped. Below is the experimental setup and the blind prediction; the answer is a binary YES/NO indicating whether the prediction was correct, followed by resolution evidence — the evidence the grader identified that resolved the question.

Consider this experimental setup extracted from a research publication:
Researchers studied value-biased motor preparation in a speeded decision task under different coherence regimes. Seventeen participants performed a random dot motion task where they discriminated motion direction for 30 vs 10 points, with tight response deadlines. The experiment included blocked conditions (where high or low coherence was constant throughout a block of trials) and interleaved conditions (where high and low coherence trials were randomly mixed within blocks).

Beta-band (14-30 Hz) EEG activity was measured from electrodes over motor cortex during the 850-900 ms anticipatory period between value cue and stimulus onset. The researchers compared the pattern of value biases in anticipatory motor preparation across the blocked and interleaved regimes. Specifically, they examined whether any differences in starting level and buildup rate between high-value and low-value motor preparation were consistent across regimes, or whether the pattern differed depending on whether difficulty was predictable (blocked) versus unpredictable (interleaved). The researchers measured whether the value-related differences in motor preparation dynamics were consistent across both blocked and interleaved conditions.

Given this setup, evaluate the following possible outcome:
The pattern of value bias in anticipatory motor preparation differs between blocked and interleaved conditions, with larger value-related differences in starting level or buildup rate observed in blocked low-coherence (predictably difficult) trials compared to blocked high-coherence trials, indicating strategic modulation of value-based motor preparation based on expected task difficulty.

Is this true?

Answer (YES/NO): YES